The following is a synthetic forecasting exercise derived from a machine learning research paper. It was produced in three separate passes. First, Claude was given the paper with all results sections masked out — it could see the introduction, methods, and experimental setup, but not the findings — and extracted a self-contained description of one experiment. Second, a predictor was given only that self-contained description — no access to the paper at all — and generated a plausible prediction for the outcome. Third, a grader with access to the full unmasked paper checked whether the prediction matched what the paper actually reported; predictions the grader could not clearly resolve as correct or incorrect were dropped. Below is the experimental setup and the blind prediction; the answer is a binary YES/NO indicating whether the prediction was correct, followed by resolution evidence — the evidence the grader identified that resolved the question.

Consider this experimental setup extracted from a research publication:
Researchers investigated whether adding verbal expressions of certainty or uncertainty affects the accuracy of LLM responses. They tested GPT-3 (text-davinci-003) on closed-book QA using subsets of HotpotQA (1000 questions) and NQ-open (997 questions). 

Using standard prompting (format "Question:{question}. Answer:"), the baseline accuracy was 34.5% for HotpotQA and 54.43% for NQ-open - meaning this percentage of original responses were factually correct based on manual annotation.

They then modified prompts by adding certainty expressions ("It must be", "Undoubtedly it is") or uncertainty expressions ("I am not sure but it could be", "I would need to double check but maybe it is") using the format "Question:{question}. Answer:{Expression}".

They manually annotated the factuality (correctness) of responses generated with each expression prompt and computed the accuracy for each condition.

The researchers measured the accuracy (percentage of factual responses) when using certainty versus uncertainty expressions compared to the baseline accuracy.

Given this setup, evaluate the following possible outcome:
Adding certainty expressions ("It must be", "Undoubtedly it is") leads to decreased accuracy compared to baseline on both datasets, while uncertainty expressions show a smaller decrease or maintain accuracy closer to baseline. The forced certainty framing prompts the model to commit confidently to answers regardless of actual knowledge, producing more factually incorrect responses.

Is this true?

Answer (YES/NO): NO